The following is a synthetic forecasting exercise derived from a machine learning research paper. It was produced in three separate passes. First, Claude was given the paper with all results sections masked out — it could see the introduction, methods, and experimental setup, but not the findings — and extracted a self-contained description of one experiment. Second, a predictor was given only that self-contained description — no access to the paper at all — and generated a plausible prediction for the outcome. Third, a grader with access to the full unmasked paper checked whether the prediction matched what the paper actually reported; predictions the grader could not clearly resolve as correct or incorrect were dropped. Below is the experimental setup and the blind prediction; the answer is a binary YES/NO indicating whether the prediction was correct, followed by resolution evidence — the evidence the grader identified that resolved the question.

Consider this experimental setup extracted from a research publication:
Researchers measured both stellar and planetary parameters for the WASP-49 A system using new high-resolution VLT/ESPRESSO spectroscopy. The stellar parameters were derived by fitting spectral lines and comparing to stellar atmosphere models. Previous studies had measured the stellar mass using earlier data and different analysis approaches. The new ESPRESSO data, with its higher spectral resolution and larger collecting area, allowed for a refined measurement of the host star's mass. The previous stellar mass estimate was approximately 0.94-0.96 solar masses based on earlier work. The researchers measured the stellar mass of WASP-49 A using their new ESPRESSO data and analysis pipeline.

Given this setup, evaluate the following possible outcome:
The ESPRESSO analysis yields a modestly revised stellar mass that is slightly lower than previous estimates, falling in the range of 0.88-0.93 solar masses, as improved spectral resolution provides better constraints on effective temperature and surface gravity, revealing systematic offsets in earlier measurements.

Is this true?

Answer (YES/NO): YES